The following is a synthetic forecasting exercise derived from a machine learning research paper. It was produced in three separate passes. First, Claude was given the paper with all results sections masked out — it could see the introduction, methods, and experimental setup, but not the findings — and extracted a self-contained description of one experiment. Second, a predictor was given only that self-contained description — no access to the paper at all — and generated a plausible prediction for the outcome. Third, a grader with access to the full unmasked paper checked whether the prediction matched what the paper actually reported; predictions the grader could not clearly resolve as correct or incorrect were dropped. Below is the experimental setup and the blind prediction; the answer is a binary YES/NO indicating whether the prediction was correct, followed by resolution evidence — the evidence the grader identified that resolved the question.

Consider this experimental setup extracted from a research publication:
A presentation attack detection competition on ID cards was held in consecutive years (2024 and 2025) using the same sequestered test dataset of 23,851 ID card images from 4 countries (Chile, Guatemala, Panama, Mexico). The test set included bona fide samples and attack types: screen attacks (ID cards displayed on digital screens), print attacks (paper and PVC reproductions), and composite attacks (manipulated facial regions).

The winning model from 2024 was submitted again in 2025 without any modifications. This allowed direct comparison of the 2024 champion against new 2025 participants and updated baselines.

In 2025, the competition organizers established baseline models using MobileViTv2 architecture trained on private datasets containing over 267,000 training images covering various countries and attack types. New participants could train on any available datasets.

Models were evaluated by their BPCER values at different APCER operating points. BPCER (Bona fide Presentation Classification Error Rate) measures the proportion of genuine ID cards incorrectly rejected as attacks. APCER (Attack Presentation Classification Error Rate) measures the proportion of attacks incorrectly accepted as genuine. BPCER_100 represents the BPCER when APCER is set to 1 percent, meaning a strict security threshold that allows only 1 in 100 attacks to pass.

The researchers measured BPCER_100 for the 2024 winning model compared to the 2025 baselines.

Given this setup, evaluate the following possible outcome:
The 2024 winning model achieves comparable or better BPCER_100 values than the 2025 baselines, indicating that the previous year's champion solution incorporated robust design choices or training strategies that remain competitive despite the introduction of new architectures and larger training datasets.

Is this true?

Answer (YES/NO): NO